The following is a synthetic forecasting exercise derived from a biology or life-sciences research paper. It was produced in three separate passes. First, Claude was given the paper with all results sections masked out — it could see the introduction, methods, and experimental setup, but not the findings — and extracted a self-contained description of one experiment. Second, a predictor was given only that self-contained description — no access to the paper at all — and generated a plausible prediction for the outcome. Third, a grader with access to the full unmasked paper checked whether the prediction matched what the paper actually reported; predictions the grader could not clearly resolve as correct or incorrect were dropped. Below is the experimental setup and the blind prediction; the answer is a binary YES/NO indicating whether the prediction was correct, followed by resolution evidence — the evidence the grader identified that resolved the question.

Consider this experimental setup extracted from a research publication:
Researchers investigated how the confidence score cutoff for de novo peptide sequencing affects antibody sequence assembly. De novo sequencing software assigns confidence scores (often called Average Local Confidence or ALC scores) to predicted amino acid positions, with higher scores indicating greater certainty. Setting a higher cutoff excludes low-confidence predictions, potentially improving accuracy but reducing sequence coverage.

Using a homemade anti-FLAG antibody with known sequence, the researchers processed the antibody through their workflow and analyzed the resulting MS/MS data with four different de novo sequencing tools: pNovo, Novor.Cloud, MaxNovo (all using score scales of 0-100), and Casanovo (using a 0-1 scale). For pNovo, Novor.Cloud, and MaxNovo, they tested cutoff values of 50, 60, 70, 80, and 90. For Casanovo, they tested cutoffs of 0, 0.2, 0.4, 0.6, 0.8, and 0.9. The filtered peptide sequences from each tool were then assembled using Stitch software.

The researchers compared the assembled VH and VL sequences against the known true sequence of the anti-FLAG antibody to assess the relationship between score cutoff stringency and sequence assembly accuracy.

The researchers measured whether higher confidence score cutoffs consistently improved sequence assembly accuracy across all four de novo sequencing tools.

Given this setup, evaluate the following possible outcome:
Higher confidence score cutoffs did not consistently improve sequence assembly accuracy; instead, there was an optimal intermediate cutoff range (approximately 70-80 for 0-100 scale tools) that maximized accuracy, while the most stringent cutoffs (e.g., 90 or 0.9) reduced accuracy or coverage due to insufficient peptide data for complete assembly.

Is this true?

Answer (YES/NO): NO